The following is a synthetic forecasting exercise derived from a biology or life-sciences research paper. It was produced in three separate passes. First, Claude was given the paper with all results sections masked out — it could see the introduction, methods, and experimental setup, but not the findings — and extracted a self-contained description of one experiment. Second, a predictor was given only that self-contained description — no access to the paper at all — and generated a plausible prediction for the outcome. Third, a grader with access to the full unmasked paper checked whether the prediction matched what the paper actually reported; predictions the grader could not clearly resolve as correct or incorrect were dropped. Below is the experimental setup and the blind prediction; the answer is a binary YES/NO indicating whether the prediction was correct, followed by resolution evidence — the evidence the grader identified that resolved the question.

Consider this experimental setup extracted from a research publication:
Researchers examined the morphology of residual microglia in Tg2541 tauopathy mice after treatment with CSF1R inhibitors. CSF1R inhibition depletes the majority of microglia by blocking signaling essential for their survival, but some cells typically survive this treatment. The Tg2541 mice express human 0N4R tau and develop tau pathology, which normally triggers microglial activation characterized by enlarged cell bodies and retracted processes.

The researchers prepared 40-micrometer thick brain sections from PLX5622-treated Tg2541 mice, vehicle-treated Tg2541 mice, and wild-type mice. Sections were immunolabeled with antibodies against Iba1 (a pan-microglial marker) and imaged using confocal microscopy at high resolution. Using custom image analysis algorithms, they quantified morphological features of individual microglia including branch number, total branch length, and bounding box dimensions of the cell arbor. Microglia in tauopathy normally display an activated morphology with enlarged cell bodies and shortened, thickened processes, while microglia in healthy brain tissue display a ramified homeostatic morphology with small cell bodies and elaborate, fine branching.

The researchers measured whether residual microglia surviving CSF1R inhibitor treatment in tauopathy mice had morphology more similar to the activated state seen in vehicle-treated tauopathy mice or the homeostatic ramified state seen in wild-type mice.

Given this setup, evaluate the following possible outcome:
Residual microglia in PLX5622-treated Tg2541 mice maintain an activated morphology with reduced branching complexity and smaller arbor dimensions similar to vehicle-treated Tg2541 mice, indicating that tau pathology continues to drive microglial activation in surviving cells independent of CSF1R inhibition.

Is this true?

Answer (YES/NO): NO